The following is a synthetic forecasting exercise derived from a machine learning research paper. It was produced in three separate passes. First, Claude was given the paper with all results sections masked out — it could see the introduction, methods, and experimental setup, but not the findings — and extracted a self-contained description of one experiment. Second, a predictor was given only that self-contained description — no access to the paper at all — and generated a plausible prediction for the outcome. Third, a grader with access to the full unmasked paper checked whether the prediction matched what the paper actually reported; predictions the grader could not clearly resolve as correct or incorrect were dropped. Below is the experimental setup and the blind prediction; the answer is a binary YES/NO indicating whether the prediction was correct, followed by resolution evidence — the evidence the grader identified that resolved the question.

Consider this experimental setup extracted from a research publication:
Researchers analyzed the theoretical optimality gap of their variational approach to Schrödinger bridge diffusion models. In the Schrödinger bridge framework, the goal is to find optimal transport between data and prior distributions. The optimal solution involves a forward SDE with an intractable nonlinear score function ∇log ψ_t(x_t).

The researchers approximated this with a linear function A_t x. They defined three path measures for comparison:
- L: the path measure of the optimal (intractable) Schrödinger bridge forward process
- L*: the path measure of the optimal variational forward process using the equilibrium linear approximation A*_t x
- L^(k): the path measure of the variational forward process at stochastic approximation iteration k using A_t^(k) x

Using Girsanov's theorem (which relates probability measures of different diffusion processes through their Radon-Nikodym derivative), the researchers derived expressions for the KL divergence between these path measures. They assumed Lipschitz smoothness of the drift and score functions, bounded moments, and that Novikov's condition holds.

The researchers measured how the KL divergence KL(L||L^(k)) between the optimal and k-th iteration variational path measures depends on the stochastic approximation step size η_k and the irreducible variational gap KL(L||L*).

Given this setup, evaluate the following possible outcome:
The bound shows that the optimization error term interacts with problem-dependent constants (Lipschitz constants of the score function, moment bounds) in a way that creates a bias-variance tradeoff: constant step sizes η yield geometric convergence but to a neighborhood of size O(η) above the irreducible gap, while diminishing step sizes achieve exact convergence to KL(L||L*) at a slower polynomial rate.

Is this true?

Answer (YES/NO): NO